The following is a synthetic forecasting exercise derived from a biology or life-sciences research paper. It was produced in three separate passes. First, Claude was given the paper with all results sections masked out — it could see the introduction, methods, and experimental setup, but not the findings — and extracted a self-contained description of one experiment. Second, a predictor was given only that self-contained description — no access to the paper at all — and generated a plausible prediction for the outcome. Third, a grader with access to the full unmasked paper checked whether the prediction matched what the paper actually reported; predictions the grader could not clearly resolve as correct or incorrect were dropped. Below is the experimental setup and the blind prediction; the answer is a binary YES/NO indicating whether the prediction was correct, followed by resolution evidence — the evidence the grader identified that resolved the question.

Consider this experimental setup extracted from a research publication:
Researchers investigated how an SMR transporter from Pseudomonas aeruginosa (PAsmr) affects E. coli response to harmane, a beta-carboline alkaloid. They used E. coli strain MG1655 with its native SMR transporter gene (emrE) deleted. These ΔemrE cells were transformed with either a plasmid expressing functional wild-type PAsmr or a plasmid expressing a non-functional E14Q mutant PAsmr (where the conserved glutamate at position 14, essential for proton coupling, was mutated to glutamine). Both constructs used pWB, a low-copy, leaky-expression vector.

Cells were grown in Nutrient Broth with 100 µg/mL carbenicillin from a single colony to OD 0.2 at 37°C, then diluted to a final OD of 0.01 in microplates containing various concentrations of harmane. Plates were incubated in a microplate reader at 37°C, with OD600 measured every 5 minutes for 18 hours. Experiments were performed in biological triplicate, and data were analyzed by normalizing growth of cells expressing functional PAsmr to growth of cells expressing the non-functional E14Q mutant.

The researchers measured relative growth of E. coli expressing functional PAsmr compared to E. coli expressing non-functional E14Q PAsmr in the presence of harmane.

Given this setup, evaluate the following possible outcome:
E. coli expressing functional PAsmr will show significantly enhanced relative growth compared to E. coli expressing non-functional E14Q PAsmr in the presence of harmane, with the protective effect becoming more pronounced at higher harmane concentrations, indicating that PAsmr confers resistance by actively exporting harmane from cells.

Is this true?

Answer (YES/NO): NO